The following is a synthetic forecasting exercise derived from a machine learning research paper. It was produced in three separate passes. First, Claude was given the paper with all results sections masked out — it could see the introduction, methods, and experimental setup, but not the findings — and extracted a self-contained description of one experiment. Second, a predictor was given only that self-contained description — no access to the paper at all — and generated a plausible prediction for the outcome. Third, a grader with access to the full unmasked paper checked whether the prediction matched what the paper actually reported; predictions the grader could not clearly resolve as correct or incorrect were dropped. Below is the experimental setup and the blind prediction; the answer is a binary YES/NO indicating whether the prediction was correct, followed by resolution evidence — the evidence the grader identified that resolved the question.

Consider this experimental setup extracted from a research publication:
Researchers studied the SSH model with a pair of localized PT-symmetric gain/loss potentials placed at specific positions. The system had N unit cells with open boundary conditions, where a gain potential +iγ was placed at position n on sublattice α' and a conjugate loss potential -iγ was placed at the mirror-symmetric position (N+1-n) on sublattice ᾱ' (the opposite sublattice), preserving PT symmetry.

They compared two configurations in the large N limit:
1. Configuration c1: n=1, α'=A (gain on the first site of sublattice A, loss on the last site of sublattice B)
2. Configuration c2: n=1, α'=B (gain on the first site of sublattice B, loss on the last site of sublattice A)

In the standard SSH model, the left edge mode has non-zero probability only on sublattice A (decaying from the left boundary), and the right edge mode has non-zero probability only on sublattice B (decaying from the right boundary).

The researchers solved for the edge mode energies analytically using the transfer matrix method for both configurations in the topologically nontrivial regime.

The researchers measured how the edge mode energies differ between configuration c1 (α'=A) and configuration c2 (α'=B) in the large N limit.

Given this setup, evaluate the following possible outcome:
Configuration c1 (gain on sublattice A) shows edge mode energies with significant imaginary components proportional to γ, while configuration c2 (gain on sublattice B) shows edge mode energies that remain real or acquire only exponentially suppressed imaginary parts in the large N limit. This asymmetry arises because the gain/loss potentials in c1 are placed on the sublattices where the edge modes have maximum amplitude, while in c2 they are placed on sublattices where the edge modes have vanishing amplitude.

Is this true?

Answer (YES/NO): YES